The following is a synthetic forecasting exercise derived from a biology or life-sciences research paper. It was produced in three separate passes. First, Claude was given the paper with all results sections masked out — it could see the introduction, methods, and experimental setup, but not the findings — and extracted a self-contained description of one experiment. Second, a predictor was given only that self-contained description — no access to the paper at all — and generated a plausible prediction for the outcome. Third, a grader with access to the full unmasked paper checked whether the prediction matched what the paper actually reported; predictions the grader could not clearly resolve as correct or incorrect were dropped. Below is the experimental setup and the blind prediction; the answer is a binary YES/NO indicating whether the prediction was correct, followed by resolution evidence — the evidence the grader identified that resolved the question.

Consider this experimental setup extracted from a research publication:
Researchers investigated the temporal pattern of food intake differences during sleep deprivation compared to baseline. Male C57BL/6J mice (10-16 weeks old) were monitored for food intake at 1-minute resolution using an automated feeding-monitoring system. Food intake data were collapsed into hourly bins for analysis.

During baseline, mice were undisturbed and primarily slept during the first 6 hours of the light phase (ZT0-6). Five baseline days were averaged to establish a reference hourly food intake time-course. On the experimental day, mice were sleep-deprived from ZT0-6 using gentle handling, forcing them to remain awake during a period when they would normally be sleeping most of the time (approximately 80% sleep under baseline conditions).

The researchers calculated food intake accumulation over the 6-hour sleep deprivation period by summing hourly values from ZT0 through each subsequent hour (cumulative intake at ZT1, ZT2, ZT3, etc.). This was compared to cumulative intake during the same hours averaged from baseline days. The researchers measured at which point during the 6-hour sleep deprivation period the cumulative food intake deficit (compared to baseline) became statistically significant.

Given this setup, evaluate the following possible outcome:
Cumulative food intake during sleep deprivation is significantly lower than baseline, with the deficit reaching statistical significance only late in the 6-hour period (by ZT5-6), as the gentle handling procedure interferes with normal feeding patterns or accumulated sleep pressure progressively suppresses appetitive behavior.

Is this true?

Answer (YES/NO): NO